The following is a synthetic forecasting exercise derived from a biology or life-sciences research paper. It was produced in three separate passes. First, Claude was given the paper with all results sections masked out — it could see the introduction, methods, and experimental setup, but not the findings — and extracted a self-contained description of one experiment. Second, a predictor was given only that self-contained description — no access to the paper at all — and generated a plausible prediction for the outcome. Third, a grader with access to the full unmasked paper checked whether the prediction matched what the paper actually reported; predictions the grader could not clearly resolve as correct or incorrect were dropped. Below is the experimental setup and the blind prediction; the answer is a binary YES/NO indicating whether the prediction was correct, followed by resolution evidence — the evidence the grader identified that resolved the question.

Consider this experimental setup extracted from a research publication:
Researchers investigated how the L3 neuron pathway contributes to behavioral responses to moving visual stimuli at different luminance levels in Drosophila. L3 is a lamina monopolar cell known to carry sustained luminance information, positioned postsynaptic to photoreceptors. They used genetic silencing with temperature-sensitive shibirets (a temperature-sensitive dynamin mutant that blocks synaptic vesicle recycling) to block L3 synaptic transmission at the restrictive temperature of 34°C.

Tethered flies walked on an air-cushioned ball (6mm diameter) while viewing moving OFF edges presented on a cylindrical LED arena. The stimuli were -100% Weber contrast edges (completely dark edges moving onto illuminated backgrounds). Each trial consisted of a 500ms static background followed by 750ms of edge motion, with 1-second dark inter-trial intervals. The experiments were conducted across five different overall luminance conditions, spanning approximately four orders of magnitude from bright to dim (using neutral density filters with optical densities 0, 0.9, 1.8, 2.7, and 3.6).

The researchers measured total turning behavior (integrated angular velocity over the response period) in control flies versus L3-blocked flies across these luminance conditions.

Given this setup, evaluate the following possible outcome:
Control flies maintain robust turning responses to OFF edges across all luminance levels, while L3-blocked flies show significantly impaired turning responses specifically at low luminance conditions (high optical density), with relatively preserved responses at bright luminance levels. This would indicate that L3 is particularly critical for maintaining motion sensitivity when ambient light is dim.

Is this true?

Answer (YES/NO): NO